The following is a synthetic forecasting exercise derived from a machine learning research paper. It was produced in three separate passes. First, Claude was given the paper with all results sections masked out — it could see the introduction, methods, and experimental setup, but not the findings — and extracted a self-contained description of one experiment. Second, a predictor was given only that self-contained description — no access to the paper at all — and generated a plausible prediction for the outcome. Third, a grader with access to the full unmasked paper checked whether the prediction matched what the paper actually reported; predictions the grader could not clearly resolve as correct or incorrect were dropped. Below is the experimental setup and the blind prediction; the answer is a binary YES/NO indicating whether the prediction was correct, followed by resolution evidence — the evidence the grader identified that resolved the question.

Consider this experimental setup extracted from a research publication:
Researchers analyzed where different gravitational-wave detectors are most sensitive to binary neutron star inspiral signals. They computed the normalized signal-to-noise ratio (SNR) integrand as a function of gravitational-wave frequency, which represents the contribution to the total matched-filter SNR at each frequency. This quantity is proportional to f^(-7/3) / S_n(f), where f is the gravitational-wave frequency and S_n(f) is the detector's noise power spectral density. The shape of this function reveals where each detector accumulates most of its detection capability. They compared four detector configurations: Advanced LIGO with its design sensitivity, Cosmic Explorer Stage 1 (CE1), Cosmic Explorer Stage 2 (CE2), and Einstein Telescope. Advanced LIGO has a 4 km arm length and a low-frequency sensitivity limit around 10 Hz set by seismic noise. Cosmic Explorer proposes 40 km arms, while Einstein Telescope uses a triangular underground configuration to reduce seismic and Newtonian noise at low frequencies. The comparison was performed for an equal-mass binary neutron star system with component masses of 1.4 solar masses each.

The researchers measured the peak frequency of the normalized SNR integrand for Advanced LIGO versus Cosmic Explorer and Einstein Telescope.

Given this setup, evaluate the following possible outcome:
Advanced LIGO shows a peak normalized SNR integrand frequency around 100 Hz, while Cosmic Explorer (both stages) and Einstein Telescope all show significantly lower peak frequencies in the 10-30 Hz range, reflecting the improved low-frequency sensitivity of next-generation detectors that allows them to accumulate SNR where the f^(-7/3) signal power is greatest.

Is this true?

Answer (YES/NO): NO